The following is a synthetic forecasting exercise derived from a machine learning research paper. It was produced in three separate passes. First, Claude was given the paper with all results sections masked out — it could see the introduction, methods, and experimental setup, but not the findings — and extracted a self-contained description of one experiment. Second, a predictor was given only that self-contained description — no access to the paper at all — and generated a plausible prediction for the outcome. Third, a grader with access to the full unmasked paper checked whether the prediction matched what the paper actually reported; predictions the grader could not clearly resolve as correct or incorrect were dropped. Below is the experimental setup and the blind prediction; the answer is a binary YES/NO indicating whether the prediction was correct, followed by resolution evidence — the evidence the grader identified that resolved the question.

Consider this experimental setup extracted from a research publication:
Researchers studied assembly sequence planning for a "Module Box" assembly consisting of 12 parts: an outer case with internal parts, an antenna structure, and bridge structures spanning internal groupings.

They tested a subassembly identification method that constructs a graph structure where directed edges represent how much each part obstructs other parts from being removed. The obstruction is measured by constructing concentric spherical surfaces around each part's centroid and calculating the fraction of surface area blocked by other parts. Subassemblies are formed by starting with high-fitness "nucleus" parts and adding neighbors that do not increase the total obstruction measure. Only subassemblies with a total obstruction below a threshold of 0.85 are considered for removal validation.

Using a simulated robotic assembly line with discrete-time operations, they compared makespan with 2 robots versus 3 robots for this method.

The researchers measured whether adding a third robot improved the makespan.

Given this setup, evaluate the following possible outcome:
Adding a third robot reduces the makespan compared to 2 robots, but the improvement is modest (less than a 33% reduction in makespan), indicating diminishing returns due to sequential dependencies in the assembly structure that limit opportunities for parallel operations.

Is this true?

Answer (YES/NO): YES